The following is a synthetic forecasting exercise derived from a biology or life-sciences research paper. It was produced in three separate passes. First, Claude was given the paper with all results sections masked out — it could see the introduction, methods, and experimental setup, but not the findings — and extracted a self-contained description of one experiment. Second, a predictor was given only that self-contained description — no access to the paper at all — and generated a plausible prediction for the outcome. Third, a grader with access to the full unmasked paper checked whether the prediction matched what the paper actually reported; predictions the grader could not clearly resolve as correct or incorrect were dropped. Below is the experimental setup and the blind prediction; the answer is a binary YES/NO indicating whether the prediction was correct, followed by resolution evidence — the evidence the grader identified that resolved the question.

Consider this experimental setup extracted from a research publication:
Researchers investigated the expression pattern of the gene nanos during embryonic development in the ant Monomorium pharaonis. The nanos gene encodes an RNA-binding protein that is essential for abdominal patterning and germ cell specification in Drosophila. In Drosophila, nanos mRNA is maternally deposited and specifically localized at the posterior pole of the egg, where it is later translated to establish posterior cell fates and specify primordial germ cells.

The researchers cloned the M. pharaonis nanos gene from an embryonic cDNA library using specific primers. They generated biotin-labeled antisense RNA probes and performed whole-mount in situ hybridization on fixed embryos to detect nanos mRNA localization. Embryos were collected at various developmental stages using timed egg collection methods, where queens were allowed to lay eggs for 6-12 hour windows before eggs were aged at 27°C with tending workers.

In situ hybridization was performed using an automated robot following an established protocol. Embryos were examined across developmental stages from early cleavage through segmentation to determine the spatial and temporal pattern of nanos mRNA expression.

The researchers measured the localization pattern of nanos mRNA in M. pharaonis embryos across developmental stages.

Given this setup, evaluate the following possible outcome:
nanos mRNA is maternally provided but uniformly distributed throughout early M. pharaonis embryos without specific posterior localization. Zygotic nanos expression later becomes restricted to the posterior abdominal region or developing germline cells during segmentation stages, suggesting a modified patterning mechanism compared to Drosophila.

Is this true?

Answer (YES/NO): NO